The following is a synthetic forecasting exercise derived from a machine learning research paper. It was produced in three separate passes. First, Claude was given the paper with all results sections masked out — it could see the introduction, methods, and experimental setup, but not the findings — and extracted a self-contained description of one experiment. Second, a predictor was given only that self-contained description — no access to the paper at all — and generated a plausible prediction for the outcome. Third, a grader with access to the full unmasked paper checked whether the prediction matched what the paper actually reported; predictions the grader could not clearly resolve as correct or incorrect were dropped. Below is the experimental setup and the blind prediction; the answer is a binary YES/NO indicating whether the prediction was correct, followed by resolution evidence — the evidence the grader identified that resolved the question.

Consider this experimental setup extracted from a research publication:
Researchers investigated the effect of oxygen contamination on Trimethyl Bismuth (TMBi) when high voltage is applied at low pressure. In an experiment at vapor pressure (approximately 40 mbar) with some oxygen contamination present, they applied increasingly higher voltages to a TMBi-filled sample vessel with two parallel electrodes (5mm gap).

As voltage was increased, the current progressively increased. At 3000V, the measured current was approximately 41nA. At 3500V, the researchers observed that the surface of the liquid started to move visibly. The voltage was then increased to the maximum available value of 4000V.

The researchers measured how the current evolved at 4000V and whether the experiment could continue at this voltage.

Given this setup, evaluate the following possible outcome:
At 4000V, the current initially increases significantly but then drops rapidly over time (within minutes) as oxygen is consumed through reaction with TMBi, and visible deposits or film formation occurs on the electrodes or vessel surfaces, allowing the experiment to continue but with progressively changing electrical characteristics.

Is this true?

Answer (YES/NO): NO